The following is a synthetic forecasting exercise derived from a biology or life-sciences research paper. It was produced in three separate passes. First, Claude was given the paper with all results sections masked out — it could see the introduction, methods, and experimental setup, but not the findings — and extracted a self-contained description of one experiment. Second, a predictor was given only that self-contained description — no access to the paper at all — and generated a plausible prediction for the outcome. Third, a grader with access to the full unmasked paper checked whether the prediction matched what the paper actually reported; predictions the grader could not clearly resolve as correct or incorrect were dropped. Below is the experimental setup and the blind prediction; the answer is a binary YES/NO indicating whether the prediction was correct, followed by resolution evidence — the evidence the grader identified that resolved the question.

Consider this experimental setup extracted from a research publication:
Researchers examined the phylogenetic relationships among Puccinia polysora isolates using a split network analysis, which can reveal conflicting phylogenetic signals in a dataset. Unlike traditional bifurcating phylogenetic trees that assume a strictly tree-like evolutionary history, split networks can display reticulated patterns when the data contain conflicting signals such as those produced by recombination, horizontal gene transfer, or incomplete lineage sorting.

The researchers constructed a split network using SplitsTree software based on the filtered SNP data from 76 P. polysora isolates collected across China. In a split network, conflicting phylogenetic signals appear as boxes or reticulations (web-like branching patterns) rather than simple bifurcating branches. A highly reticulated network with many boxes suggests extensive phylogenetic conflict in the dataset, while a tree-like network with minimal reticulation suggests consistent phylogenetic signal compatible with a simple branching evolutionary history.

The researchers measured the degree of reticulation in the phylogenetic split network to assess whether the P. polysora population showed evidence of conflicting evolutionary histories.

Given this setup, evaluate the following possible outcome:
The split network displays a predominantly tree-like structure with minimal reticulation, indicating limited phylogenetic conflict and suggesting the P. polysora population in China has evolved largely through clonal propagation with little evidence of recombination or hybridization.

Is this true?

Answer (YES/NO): NO